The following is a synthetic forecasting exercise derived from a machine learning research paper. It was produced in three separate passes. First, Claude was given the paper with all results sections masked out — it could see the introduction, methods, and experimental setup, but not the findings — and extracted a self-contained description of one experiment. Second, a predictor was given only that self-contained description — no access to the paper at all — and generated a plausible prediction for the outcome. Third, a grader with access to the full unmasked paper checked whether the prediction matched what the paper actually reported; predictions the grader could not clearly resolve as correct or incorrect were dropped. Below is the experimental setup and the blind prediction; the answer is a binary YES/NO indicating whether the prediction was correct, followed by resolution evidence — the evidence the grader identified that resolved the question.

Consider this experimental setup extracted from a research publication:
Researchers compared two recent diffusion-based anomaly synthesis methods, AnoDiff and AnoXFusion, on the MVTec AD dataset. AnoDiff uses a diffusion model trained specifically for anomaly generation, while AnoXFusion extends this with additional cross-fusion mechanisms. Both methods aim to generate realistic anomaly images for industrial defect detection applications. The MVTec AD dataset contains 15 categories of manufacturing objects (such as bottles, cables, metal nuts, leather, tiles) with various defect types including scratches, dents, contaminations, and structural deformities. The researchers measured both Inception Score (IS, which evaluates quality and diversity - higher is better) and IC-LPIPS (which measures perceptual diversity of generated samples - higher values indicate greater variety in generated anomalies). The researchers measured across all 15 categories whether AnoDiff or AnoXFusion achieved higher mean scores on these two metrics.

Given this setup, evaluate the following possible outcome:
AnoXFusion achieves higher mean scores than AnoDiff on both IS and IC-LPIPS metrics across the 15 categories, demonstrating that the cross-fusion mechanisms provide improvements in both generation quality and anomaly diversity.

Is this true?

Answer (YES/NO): YES